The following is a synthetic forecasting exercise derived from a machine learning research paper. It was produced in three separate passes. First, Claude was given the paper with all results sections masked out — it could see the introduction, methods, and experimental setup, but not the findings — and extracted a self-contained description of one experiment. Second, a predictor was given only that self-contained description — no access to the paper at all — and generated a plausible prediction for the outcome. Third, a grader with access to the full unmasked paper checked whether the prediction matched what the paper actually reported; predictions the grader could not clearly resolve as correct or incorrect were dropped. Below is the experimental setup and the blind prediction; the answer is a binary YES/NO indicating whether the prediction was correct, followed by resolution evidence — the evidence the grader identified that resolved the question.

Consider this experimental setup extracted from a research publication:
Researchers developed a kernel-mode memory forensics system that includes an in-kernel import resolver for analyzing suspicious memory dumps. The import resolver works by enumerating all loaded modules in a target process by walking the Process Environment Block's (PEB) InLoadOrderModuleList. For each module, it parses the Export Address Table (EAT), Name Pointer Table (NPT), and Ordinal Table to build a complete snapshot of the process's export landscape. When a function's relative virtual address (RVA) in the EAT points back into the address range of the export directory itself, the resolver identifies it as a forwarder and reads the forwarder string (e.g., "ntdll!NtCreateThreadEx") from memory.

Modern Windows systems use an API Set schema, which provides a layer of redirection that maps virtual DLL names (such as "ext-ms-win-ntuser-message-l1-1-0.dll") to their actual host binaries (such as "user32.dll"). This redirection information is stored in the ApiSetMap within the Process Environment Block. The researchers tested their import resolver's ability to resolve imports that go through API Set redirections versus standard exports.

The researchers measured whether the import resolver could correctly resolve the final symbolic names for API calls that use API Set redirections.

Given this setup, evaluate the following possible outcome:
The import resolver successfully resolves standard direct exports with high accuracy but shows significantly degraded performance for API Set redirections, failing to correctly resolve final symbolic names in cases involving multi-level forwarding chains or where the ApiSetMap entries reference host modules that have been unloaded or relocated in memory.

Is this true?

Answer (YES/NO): NO